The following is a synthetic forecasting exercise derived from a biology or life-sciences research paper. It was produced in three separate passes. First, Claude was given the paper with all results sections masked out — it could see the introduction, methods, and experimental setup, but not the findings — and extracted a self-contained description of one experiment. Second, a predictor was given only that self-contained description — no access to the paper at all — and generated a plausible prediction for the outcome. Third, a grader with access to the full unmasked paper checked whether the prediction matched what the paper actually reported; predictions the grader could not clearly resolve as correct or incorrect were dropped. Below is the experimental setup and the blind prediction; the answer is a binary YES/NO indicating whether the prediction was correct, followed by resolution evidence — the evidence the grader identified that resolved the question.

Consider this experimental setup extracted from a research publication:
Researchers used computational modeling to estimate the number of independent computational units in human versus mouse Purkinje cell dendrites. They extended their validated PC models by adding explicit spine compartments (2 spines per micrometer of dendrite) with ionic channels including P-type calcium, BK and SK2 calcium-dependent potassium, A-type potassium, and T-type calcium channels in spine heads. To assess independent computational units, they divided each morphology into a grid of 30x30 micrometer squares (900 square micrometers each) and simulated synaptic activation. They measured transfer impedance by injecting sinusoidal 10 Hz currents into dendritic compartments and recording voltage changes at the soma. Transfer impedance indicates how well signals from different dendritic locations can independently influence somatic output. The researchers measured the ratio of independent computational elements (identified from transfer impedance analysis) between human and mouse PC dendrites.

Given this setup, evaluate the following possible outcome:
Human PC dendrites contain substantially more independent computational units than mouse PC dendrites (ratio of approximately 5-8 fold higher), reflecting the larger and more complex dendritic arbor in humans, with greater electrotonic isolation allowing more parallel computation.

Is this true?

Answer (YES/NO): YES